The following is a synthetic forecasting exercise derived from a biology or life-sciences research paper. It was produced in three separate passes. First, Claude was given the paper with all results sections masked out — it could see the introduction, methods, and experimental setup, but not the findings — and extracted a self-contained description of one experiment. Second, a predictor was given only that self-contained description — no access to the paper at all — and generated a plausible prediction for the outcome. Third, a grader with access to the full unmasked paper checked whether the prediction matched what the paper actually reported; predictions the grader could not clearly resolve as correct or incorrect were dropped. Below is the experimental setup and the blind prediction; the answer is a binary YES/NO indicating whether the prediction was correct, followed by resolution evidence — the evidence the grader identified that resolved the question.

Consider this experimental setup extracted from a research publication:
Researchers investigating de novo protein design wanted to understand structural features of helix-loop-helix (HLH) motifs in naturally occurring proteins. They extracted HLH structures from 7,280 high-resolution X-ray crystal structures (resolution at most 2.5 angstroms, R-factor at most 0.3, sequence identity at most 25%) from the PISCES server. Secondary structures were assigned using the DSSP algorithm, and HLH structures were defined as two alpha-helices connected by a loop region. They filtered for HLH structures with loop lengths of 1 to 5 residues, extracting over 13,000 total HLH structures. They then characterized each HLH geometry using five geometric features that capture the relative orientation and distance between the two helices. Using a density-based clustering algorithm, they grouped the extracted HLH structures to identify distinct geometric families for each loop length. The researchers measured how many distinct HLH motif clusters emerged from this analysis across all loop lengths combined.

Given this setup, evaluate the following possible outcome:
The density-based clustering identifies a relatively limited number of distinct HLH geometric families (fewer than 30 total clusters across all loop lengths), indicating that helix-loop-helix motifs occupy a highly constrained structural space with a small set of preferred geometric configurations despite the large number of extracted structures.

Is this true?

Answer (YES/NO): YES